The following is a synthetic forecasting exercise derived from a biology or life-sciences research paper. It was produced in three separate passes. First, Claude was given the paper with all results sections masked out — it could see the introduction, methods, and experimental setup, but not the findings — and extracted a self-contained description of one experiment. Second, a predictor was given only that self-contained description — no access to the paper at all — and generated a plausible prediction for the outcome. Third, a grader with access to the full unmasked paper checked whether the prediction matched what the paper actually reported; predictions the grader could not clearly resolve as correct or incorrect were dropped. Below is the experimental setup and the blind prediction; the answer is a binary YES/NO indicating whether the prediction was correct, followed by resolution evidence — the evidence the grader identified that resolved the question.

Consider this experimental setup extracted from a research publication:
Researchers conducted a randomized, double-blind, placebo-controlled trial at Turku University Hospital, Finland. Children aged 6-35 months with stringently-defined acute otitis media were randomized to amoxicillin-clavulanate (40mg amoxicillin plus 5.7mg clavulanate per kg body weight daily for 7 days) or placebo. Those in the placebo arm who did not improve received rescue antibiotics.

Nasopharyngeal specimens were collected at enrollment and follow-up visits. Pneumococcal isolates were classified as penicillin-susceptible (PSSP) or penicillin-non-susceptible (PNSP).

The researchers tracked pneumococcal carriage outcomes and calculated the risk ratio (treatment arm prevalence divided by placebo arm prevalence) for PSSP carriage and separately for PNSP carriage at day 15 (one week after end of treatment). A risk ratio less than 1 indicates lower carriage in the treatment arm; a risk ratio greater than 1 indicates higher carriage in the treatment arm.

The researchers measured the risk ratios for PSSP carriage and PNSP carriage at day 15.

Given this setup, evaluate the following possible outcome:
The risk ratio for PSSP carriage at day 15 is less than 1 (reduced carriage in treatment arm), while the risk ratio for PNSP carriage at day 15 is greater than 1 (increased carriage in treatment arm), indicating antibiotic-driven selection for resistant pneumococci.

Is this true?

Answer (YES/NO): NO